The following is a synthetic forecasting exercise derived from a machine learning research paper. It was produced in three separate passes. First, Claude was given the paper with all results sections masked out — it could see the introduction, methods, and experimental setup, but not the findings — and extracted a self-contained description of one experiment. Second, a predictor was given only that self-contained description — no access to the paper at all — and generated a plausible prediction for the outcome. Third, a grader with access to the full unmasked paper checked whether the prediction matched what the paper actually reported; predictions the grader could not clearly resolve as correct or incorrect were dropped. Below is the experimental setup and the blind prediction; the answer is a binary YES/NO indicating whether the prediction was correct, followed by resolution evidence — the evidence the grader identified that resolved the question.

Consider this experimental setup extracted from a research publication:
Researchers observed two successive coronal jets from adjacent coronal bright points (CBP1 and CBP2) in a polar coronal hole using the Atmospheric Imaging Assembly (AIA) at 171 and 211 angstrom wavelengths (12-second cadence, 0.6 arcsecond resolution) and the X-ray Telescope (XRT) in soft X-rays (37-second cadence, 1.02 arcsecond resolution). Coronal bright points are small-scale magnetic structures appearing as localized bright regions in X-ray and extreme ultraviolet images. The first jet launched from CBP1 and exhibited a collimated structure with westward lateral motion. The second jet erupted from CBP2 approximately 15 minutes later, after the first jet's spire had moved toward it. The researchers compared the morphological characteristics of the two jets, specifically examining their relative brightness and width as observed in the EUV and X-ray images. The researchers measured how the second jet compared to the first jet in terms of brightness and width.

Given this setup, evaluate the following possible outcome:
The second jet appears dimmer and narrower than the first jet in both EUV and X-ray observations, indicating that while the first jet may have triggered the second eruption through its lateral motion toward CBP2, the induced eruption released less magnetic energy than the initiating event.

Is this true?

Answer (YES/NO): NO